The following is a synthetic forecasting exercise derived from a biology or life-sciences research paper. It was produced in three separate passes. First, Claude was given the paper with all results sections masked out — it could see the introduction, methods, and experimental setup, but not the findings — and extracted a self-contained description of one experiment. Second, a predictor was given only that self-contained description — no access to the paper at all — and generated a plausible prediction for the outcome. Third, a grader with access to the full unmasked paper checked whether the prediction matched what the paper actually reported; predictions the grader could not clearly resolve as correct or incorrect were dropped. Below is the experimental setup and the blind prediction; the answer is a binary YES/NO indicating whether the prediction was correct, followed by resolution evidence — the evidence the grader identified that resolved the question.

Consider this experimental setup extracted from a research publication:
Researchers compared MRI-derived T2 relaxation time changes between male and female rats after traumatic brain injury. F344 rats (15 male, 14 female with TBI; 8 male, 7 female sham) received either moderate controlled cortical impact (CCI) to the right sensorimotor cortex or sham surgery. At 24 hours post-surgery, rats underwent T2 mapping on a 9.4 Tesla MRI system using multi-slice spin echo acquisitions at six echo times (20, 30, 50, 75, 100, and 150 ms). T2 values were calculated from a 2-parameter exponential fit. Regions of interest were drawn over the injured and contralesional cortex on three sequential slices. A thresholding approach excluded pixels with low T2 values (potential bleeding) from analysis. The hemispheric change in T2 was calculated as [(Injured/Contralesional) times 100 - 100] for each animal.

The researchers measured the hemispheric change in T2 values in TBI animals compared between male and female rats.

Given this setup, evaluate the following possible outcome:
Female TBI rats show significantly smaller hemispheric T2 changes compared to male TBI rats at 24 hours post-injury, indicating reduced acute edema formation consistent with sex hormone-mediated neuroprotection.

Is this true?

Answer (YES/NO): NO